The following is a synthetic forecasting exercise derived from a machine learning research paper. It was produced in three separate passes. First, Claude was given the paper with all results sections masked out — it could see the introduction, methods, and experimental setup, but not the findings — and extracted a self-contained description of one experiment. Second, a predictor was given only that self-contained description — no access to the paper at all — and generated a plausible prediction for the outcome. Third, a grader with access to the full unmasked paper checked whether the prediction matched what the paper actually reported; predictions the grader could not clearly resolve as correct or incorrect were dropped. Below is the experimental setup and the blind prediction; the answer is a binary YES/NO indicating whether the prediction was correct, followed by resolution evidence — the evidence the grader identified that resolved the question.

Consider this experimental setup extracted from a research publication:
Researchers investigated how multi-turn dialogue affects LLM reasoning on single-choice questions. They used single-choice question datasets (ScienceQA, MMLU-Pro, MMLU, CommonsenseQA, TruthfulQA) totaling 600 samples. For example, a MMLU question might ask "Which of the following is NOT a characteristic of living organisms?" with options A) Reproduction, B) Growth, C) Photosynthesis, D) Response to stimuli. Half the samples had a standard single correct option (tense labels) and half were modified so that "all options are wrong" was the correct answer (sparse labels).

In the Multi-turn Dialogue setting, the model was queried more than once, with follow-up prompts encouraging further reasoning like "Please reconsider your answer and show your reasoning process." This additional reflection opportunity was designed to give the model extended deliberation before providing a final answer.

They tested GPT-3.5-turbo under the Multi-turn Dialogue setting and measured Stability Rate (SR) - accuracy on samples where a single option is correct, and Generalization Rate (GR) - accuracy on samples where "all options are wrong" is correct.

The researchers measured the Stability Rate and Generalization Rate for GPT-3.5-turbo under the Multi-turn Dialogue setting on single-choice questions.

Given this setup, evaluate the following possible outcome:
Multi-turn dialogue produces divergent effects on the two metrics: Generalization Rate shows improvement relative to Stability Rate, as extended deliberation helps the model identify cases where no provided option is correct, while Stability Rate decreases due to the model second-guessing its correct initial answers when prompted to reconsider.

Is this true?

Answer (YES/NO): YES